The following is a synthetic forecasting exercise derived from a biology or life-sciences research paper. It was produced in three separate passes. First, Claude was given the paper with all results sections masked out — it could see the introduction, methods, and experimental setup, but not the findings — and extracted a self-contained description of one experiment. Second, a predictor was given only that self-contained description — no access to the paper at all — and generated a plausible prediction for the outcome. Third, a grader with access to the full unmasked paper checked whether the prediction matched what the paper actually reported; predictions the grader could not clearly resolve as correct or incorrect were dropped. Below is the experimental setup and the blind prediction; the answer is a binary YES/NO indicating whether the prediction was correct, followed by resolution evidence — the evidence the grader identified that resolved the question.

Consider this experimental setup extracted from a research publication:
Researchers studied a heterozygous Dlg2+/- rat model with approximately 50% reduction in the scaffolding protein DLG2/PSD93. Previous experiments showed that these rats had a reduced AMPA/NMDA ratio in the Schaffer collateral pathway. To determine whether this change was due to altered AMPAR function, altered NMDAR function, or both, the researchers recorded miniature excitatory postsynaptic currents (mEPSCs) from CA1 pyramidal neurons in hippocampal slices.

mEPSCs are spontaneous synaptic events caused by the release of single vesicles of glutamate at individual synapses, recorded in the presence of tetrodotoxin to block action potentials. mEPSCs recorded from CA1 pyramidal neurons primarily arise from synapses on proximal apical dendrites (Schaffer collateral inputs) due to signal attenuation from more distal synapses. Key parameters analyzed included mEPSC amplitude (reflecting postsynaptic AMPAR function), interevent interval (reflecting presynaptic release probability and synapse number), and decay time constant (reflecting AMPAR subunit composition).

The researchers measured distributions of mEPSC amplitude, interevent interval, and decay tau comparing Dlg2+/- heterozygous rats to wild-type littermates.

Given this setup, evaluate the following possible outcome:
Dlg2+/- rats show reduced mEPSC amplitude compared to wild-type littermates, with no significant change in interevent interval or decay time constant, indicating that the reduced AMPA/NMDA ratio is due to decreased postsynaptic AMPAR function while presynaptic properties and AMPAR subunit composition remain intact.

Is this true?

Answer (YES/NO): NO